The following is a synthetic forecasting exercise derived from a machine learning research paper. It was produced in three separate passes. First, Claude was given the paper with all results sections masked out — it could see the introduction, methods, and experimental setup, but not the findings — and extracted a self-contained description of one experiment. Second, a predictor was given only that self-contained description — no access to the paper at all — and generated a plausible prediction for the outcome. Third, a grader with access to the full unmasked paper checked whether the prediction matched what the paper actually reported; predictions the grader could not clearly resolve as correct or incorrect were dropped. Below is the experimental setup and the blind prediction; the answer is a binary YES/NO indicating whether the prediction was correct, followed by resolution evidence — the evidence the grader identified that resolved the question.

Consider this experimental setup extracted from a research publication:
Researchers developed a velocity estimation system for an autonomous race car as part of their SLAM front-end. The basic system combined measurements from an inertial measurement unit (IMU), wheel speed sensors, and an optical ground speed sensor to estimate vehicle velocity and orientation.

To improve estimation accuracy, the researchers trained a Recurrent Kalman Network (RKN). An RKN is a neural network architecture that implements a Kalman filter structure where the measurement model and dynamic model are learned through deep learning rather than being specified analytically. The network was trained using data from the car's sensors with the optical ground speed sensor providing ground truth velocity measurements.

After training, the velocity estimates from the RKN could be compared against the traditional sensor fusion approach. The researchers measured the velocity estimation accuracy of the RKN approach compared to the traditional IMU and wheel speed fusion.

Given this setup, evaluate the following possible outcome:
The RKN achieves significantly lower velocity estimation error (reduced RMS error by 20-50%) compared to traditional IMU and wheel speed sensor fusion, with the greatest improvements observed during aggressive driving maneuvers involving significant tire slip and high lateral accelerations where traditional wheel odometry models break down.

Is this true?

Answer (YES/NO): NO